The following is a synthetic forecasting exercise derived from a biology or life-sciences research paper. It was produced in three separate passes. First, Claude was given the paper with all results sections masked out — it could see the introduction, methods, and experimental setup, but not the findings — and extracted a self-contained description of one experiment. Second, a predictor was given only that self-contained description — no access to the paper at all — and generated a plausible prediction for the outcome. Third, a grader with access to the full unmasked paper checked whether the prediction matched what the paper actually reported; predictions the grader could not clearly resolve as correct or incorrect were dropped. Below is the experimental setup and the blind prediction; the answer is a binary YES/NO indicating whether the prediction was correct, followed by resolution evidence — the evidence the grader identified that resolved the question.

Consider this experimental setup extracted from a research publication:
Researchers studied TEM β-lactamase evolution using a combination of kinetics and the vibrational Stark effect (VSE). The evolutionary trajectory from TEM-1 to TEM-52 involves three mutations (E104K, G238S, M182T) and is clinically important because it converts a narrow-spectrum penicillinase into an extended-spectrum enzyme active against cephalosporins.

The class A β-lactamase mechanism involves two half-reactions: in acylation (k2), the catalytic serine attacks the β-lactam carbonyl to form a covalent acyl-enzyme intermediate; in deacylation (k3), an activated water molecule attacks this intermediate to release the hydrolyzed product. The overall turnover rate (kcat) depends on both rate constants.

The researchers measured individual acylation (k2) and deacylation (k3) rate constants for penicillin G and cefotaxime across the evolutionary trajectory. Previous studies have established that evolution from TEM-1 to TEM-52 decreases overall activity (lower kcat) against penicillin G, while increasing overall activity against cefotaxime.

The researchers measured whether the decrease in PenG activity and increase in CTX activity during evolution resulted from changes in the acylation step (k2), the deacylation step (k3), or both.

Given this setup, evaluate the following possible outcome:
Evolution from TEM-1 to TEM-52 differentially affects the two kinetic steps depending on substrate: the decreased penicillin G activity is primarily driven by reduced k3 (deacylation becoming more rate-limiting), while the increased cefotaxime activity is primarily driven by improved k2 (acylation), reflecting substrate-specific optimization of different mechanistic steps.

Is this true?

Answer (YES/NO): YES